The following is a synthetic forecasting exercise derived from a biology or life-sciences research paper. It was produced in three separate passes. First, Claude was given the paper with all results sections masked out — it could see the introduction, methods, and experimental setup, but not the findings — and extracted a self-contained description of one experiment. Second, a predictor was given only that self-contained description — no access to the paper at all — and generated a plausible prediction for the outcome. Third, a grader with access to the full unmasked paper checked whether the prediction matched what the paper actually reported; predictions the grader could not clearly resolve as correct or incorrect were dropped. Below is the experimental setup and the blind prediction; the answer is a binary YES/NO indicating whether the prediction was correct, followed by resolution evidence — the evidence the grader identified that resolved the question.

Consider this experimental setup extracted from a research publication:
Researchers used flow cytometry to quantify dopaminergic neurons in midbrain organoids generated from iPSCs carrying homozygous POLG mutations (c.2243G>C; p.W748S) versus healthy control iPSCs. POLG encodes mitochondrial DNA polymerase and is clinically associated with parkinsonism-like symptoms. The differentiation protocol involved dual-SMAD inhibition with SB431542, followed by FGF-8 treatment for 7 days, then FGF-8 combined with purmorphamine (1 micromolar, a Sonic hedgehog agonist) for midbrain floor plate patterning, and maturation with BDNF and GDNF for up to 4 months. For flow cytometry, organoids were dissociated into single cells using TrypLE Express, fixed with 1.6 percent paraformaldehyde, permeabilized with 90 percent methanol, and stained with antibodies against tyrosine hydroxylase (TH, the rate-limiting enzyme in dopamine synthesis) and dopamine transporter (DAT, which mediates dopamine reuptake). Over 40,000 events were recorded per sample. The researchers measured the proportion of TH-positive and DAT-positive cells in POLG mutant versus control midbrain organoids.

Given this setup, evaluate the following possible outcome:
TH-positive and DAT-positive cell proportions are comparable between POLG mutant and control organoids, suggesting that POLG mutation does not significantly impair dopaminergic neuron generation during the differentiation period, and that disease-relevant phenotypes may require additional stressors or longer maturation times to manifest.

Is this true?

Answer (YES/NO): NO